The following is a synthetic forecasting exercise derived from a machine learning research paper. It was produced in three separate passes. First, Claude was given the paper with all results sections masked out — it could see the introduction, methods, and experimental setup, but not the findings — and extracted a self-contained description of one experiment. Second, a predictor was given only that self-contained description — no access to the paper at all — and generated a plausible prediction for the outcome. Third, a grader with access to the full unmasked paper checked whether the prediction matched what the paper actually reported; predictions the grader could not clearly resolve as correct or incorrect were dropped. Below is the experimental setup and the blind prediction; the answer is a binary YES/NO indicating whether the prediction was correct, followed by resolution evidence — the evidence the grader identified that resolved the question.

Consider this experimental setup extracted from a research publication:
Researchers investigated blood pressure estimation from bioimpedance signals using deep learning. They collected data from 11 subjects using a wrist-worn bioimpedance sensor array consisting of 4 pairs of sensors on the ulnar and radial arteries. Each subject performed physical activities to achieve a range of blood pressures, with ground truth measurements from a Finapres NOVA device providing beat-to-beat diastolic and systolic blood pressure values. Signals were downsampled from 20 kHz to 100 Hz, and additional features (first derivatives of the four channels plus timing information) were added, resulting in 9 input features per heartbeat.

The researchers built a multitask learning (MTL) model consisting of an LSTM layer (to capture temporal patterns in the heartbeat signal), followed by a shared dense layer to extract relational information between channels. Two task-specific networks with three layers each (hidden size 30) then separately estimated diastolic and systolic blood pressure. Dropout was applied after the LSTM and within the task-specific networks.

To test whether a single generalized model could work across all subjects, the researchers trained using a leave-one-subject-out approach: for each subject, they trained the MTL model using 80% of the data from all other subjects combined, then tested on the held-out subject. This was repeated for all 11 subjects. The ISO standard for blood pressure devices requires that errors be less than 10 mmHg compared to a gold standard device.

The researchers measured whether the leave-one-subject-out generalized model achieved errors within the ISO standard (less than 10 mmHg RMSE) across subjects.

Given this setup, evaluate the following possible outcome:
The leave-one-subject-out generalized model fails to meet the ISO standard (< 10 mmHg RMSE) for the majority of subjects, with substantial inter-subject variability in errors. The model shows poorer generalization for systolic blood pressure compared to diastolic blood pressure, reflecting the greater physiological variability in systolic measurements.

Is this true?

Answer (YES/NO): NO